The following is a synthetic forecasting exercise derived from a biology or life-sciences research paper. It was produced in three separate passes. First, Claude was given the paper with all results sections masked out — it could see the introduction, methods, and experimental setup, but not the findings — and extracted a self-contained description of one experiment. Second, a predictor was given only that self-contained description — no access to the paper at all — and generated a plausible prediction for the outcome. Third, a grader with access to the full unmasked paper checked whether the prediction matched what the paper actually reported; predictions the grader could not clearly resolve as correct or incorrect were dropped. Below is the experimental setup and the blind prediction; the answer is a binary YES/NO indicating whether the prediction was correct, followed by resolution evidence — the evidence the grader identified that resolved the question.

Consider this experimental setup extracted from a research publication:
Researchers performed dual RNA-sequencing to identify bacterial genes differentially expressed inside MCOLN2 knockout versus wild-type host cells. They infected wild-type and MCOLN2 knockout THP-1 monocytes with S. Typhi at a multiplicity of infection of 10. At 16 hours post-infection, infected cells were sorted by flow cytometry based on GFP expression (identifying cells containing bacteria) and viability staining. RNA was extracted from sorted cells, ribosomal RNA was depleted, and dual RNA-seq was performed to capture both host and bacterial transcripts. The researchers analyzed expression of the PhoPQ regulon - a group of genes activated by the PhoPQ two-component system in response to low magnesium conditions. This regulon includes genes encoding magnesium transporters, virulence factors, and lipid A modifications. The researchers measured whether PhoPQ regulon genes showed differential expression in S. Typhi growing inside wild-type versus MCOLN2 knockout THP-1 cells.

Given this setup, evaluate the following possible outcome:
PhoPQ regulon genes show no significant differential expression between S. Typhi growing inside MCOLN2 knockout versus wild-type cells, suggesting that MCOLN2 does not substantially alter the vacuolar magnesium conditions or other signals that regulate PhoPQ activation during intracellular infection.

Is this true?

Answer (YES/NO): NO